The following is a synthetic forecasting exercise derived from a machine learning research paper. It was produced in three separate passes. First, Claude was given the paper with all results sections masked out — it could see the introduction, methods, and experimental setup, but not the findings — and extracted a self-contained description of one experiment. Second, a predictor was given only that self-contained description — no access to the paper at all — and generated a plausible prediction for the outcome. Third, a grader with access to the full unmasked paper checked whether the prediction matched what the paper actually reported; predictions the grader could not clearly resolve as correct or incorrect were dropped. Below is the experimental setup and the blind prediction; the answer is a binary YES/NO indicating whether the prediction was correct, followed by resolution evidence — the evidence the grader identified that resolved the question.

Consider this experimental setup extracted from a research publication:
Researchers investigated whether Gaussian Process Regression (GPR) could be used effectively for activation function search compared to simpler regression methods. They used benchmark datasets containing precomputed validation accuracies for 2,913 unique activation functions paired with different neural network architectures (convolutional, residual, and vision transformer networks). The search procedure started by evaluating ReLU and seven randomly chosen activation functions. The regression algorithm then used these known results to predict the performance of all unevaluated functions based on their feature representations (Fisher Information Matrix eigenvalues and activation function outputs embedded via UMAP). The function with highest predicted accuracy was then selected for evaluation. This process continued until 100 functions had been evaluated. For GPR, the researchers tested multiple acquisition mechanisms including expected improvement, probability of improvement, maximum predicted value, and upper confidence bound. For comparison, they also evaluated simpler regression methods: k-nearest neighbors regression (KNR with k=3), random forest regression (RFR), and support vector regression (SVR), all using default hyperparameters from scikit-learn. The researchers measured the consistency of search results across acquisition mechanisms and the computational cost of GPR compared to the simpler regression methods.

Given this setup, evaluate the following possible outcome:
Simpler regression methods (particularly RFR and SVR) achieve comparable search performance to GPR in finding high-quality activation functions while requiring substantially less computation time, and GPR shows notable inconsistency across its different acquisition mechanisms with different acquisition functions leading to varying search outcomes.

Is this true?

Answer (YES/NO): YES